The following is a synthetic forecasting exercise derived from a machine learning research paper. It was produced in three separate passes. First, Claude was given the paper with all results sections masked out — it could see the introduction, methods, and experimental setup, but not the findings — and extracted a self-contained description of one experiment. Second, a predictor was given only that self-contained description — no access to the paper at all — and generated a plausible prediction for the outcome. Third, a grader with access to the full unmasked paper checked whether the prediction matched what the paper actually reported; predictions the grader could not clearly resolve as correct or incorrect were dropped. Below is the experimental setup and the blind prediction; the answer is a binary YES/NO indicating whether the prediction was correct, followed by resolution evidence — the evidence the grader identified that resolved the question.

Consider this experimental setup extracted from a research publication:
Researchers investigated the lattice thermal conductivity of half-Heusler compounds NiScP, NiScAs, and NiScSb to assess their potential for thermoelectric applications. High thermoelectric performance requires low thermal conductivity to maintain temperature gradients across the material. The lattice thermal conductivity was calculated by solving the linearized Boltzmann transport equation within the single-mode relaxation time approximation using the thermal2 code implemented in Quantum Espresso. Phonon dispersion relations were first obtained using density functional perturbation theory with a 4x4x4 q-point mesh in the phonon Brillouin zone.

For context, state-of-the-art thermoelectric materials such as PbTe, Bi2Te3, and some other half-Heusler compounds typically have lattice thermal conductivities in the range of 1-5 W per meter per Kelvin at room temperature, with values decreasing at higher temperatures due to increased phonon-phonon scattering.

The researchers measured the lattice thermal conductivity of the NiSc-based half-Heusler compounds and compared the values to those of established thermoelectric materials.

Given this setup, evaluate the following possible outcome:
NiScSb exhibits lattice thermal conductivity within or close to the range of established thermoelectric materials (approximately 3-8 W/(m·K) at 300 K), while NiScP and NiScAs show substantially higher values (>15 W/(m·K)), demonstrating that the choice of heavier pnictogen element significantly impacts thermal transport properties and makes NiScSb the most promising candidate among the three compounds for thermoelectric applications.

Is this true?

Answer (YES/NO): NO